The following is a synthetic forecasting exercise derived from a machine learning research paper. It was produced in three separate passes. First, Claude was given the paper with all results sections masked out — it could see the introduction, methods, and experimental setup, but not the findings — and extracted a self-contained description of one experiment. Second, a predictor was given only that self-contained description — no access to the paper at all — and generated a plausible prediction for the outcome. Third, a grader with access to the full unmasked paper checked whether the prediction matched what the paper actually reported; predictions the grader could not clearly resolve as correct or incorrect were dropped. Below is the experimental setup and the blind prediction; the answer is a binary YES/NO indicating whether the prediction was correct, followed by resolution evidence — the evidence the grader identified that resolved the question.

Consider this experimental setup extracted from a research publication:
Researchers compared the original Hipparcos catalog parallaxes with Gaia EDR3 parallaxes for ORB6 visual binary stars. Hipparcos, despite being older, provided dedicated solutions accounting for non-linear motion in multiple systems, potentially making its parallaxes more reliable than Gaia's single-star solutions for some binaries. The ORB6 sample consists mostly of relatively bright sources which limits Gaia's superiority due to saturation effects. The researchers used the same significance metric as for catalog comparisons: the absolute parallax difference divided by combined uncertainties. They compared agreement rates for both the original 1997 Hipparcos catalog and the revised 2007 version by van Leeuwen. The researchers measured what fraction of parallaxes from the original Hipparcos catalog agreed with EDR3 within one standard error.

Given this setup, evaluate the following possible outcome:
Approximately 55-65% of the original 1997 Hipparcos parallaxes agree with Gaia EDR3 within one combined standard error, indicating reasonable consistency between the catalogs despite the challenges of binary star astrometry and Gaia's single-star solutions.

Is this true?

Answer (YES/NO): YES